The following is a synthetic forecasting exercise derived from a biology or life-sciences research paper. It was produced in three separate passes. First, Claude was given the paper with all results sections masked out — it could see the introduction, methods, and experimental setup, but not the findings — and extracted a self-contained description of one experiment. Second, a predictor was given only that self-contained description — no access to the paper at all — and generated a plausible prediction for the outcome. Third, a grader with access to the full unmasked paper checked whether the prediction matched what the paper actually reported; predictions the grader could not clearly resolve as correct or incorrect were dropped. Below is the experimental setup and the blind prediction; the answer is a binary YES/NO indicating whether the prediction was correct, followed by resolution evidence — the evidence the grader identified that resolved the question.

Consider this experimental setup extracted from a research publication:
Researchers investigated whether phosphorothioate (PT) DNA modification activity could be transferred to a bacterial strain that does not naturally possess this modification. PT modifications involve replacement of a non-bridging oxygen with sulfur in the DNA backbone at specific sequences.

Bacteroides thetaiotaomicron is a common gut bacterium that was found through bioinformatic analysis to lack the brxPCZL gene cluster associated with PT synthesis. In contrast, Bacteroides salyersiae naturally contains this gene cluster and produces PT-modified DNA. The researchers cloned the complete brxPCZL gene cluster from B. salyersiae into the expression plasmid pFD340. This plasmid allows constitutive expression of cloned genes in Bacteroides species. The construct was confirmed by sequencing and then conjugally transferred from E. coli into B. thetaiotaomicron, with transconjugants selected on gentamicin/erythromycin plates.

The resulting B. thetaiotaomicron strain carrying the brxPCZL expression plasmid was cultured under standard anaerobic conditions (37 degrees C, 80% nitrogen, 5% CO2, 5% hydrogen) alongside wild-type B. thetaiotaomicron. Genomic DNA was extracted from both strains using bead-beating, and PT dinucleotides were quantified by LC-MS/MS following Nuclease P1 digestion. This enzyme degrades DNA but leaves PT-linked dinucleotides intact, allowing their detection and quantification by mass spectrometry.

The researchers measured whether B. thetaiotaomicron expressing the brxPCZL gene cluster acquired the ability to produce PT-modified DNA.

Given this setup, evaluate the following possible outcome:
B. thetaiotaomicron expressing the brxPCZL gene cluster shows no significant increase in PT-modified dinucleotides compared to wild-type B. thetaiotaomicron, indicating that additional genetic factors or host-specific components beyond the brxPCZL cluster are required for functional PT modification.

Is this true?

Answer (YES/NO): NO